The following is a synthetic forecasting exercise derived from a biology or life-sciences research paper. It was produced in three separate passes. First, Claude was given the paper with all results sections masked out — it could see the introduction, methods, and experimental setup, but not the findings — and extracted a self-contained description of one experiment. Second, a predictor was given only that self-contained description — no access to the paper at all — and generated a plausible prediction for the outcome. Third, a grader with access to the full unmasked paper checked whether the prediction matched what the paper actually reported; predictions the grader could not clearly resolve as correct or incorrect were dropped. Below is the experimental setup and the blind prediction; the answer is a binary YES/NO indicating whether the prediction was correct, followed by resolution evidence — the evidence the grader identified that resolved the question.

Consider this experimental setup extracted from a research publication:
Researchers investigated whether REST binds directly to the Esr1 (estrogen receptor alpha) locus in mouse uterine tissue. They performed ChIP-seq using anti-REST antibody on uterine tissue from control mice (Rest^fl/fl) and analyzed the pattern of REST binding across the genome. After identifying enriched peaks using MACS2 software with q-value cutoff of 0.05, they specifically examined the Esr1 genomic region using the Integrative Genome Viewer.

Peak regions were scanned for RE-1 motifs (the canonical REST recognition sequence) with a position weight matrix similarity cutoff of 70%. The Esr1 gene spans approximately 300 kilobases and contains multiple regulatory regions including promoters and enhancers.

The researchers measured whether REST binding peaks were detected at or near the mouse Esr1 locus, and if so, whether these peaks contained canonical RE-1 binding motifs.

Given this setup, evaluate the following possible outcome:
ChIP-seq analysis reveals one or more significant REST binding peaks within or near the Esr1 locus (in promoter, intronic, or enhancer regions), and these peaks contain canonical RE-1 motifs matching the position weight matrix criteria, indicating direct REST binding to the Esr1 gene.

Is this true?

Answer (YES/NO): YES